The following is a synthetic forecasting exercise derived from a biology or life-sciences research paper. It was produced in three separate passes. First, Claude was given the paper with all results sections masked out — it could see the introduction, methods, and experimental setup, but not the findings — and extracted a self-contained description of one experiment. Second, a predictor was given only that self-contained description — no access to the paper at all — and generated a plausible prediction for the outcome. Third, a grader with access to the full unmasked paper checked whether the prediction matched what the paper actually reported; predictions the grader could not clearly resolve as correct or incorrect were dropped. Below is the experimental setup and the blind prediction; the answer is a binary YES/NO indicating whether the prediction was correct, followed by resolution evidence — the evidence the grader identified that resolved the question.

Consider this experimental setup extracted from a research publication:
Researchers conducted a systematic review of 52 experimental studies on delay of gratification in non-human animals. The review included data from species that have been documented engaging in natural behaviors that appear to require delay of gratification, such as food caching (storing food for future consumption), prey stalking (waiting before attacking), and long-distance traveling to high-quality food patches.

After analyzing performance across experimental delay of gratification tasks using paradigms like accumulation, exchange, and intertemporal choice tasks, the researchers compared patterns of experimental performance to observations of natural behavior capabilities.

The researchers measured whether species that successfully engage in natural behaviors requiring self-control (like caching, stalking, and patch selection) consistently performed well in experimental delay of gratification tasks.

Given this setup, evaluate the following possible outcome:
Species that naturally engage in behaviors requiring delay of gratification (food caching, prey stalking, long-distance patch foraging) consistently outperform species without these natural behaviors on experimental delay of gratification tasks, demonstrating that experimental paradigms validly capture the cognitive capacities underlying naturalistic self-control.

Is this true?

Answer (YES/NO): NO